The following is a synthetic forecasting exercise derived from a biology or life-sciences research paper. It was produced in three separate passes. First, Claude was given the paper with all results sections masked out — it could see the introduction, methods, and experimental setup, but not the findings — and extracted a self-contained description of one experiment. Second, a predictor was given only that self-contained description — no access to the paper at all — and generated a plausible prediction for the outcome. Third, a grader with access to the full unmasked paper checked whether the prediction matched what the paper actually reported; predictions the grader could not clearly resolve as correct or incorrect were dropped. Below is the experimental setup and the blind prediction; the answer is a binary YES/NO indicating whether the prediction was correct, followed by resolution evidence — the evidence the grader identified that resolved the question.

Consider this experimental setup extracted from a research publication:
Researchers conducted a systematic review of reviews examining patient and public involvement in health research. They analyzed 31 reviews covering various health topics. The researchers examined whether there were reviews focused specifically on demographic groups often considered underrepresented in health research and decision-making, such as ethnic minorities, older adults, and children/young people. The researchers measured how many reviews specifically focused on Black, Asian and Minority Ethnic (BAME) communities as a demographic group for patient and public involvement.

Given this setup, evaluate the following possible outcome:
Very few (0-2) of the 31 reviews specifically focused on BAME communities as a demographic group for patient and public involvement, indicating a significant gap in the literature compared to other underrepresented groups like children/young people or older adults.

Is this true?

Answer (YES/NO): YES